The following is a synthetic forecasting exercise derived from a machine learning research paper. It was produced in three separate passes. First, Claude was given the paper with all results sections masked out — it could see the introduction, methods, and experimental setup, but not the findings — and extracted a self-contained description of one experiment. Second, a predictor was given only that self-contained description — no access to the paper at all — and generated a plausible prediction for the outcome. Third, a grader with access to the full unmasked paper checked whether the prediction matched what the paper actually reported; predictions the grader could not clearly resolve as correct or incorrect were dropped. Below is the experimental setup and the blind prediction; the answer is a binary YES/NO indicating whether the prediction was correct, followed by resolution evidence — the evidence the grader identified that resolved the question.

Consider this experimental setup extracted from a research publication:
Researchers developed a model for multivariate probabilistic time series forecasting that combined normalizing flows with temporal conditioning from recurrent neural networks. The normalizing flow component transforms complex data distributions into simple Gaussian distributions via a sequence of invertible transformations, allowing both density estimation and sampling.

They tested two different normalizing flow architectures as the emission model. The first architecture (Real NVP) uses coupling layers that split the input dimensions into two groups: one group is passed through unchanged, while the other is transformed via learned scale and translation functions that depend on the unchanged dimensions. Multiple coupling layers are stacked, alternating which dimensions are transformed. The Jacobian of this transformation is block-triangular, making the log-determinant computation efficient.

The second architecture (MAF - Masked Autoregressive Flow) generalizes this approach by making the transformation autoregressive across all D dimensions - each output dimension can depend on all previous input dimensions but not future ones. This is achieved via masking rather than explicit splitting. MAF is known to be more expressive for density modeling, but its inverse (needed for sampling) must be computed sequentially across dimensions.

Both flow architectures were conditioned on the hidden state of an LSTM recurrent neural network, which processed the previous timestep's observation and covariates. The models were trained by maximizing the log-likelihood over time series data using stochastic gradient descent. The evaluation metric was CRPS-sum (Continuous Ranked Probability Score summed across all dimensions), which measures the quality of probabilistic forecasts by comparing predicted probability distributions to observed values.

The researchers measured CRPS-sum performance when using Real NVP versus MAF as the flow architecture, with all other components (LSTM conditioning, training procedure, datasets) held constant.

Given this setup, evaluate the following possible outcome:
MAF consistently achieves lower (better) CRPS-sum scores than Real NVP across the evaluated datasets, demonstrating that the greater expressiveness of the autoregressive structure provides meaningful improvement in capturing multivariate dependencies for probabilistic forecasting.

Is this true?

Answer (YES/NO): YES